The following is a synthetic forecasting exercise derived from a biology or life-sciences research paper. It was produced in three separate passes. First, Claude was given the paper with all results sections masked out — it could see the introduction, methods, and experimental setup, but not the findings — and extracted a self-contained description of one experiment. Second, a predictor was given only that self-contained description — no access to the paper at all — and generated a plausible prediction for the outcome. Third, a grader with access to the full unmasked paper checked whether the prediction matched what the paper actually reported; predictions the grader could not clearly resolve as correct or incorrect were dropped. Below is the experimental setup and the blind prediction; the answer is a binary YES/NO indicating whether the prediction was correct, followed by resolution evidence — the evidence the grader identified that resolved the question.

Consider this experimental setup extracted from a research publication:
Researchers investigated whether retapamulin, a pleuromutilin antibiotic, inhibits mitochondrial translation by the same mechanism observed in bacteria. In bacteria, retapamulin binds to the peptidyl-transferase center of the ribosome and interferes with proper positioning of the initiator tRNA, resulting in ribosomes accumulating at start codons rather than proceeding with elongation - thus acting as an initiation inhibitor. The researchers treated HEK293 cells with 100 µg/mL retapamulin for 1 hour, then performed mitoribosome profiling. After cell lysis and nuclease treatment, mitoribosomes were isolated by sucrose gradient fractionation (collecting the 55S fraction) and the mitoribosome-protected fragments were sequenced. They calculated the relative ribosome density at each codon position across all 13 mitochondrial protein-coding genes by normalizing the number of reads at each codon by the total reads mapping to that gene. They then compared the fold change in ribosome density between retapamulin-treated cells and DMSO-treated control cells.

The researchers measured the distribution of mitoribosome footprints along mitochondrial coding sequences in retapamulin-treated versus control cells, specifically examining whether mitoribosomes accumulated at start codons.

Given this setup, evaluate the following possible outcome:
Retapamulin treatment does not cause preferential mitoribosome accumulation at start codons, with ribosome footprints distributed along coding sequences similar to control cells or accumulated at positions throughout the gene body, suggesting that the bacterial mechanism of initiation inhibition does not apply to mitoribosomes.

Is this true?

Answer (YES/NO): NO